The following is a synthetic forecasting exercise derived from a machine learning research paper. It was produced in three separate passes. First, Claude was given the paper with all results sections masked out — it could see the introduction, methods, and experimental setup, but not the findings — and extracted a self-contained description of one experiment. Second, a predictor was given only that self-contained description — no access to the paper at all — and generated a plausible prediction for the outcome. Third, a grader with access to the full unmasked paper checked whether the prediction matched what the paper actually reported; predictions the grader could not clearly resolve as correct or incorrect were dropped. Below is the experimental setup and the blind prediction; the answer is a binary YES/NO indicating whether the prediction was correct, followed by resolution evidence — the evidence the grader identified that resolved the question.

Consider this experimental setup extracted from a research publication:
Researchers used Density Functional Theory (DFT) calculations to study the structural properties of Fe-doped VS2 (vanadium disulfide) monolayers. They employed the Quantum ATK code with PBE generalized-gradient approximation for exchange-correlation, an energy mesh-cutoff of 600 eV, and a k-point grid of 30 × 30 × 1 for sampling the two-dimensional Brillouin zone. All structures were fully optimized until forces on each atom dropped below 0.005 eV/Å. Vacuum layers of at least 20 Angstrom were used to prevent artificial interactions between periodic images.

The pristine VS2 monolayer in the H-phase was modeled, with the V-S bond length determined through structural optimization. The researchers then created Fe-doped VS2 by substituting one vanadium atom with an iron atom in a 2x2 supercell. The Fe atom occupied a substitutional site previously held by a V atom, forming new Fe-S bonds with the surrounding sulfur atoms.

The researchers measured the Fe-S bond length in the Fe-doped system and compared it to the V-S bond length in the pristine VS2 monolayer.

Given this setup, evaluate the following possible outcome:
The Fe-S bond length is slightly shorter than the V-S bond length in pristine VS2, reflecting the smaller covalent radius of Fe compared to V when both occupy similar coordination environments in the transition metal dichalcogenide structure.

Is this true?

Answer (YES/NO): YES